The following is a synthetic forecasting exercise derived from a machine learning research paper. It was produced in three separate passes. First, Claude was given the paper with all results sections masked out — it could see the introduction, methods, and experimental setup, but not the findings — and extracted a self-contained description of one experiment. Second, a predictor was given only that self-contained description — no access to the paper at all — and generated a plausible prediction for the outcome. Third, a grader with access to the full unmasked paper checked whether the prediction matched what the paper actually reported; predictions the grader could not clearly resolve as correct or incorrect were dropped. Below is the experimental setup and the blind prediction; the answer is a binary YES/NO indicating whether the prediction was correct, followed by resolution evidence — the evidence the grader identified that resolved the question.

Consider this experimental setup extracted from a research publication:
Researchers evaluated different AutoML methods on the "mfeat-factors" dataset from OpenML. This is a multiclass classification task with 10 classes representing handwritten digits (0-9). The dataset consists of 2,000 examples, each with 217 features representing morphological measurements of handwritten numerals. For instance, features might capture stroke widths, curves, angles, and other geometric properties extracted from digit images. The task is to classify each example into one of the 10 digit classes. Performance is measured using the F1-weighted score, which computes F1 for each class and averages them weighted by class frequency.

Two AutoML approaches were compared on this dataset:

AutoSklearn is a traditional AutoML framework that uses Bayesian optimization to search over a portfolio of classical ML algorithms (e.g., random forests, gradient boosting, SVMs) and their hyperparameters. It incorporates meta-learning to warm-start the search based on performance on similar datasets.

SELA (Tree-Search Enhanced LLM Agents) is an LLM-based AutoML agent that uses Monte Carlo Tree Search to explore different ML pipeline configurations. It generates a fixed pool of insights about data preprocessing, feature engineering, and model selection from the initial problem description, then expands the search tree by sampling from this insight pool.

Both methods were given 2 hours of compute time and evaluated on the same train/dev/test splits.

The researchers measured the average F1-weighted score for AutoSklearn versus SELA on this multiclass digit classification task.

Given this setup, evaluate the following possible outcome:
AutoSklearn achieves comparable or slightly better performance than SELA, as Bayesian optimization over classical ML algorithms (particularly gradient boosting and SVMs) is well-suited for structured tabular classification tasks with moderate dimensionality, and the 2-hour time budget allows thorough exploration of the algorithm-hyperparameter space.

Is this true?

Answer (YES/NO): YES